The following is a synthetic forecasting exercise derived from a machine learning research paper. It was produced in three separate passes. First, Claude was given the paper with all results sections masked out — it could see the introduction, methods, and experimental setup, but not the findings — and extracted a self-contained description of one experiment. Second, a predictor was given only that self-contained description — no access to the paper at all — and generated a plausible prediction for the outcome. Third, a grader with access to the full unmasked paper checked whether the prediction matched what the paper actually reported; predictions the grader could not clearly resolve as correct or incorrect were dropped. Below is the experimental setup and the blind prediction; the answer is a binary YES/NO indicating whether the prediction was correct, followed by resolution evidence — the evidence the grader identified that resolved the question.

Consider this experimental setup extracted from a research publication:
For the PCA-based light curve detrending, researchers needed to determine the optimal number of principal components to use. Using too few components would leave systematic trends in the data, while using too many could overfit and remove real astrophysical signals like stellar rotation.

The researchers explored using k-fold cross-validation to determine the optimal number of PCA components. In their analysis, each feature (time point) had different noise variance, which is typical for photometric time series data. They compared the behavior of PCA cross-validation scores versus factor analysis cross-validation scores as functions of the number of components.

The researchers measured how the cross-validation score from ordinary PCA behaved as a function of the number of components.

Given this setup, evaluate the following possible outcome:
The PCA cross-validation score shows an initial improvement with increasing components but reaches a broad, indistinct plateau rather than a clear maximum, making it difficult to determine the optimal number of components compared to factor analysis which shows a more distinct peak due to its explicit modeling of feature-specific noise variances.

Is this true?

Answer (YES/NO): NO